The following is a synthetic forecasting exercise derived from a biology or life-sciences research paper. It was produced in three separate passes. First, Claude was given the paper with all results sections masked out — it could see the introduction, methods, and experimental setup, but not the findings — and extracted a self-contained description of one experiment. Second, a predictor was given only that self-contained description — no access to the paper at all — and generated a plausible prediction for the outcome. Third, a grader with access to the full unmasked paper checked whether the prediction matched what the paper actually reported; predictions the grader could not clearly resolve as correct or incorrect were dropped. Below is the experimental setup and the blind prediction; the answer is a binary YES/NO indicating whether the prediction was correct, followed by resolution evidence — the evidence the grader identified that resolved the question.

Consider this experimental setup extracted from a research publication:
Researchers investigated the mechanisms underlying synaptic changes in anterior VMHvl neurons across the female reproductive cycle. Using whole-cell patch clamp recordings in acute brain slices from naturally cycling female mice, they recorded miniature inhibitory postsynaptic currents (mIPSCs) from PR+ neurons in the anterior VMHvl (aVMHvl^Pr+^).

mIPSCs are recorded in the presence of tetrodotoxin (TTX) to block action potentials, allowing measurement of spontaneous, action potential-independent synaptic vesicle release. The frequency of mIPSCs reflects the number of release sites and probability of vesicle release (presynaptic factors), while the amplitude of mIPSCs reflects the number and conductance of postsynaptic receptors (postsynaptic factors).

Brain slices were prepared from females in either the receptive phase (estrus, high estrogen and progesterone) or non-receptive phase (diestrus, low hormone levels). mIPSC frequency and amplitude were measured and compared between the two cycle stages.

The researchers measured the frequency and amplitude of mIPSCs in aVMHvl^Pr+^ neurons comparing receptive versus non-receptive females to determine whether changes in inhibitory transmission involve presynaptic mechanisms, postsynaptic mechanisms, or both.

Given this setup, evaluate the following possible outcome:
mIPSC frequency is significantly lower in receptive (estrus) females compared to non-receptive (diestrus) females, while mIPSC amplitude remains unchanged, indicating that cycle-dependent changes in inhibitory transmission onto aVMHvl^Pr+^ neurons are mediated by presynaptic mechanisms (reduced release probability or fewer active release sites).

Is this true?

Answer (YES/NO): NO